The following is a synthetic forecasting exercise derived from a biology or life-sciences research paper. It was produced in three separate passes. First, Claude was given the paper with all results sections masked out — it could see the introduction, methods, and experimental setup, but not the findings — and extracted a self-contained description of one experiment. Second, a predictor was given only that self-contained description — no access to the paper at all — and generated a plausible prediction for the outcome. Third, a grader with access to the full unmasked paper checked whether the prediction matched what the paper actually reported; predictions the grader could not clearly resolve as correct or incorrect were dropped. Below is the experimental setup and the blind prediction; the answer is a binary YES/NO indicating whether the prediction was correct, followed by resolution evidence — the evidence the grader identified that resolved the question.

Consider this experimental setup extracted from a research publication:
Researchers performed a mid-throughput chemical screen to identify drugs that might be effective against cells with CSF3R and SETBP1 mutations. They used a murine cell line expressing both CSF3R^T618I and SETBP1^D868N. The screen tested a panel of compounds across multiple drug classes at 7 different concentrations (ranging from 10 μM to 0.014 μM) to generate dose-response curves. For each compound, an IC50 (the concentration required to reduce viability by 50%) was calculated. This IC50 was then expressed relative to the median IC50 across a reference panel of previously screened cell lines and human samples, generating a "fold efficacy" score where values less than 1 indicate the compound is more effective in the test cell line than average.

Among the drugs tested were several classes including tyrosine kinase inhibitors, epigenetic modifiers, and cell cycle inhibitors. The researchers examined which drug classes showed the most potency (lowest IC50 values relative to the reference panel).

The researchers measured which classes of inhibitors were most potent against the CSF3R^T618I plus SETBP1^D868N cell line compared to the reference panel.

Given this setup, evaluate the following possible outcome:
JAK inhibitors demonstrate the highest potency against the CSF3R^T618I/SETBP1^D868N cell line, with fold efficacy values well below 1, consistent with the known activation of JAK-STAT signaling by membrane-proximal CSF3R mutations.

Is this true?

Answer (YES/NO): NO